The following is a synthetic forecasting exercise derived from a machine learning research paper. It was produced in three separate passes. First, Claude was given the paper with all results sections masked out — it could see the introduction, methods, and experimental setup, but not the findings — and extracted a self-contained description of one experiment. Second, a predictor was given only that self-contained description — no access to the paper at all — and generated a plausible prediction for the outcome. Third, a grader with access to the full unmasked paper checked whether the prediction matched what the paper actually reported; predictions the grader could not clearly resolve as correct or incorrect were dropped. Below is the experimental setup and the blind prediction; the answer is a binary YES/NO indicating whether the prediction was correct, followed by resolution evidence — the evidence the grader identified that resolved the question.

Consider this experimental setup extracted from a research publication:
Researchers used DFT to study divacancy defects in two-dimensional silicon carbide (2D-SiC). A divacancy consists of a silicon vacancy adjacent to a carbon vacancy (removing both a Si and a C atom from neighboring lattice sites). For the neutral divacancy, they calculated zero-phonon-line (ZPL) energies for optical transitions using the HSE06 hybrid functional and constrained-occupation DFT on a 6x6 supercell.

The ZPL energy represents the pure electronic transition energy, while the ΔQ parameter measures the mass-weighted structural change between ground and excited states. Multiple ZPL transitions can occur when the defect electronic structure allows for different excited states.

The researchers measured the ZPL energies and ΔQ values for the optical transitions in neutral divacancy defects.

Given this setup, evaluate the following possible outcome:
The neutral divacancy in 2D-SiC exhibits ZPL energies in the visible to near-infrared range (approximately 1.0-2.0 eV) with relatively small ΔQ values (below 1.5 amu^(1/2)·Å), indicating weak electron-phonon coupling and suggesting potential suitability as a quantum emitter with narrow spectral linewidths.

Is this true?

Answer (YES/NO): NO